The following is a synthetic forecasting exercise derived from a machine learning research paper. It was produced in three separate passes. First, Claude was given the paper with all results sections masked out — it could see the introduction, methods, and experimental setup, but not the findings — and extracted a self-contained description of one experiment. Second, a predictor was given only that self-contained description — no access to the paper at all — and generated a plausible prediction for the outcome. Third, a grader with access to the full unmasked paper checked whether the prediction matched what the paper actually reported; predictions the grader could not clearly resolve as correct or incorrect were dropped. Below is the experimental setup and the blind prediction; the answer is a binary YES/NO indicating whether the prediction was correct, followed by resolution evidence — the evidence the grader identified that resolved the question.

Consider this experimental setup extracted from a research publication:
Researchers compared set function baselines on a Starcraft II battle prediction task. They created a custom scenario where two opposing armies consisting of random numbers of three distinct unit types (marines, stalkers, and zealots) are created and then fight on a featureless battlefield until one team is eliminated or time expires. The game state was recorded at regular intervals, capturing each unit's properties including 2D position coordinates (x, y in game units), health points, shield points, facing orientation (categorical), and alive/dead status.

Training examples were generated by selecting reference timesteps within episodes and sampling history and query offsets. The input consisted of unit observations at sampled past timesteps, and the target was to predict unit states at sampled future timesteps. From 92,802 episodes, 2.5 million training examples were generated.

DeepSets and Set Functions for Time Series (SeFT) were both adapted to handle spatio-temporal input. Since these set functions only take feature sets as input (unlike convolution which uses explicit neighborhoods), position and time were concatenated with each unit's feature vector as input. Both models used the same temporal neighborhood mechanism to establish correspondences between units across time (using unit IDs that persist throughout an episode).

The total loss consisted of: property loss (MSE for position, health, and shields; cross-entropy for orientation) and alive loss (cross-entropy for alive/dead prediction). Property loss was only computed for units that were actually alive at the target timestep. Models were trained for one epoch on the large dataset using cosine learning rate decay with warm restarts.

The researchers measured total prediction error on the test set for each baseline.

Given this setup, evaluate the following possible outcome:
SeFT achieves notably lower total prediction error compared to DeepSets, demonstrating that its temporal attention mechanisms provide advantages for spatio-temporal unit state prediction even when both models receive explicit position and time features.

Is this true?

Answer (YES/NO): NO